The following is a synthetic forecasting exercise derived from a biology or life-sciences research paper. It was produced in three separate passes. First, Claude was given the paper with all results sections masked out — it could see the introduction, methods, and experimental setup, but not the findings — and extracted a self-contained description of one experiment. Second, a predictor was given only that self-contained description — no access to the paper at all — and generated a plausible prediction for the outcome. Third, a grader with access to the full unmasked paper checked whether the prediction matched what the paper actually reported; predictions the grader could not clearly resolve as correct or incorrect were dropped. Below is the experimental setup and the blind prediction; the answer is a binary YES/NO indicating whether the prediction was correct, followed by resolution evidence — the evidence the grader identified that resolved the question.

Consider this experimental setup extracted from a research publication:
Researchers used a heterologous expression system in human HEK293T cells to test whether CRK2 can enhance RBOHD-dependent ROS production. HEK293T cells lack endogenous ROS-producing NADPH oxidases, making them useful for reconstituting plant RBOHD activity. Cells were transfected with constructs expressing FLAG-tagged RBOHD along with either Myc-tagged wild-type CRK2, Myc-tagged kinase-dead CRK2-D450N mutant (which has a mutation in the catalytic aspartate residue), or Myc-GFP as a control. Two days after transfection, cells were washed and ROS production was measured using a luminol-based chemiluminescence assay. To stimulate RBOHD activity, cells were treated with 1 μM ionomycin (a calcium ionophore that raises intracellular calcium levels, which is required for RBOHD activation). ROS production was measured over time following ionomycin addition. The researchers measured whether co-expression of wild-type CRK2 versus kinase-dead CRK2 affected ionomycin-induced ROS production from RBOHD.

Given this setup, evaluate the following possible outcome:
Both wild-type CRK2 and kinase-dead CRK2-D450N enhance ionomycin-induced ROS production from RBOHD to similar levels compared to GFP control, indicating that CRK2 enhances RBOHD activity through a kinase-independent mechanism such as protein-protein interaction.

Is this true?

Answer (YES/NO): NO